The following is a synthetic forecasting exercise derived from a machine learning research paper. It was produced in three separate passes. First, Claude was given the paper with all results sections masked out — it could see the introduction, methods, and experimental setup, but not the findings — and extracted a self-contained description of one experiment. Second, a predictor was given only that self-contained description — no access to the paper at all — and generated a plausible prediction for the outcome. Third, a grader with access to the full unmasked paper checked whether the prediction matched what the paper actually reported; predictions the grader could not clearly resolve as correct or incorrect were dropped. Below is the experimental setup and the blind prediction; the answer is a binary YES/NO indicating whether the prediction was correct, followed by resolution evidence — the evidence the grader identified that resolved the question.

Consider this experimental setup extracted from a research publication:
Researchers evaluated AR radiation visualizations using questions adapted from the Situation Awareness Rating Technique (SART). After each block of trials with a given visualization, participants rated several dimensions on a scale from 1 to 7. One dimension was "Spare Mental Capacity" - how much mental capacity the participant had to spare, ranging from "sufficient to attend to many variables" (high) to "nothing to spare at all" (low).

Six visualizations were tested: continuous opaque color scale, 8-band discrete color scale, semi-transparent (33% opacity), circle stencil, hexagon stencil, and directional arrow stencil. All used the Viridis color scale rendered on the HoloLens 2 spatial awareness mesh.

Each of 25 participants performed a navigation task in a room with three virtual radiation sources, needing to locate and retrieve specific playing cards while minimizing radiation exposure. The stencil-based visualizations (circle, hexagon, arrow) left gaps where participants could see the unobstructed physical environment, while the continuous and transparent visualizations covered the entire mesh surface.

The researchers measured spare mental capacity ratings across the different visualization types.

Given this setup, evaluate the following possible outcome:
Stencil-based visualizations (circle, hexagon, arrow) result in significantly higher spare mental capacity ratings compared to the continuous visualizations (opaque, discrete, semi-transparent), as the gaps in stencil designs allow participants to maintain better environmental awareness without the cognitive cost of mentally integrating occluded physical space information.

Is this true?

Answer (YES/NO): NO